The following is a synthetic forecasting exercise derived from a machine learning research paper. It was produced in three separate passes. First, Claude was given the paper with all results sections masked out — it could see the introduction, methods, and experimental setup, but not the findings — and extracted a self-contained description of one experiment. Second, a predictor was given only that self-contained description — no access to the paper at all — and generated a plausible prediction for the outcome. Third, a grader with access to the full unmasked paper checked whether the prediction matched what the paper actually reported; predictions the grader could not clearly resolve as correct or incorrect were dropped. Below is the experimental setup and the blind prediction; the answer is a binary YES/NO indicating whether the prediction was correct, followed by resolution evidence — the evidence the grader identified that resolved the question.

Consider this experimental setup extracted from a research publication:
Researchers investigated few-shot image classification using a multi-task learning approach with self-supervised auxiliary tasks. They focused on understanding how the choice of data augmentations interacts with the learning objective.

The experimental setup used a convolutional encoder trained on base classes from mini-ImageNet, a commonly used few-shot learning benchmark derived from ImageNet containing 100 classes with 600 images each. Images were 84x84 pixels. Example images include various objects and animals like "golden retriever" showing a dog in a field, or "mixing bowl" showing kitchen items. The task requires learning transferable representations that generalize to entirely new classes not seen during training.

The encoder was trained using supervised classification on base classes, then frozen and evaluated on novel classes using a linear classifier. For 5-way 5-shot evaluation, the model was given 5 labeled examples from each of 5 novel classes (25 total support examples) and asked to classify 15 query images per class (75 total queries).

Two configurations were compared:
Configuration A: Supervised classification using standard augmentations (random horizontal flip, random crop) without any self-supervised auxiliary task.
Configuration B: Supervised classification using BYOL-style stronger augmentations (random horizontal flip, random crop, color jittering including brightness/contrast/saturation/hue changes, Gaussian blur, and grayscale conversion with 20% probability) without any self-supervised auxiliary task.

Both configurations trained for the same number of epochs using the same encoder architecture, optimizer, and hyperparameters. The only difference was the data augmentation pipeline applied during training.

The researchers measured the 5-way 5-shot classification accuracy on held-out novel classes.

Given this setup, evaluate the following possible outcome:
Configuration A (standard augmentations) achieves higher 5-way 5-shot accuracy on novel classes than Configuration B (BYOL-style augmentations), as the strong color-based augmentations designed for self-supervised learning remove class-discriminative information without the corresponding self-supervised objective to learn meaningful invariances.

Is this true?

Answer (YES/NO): NO